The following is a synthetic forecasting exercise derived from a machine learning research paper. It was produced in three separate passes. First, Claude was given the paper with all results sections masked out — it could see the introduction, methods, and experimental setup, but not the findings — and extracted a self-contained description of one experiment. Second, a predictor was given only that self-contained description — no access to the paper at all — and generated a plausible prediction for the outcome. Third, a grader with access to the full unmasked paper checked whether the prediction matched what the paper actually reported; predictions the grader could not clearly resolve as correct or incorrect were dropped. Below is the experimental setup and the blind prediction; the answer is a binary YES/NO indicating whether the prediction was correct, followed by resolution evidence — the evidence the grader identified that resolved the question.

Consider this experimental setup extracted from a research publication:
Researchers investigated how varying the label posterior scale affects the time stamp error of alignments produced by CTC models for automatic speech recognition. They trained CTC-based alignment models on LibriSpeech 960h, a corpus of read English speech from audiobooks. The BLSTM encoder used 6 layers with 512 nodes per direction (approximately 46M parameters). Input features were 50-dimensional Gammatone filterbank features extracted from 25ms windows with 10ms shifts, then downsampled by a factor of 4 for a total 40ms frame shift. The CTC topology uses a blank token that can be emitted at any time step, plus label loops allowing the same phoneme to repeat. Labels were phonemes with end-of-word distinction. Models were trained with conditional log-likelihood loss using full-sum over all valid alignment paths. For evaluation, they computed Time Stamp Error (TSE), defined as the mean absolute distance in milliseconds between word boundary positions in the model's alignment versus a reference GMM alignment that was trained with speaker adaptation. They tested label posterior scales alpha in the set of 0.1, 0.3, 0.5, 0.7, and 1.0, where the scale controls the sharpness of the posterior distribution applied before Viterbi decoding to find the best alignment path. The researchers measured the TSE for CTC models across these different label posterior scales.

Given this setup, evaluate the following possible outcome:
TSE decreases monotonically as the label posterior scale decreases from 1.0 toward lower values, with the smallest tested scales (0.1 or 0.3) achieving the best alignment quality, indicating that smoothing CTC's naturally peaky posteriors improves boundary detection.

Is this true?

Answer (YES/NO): NO